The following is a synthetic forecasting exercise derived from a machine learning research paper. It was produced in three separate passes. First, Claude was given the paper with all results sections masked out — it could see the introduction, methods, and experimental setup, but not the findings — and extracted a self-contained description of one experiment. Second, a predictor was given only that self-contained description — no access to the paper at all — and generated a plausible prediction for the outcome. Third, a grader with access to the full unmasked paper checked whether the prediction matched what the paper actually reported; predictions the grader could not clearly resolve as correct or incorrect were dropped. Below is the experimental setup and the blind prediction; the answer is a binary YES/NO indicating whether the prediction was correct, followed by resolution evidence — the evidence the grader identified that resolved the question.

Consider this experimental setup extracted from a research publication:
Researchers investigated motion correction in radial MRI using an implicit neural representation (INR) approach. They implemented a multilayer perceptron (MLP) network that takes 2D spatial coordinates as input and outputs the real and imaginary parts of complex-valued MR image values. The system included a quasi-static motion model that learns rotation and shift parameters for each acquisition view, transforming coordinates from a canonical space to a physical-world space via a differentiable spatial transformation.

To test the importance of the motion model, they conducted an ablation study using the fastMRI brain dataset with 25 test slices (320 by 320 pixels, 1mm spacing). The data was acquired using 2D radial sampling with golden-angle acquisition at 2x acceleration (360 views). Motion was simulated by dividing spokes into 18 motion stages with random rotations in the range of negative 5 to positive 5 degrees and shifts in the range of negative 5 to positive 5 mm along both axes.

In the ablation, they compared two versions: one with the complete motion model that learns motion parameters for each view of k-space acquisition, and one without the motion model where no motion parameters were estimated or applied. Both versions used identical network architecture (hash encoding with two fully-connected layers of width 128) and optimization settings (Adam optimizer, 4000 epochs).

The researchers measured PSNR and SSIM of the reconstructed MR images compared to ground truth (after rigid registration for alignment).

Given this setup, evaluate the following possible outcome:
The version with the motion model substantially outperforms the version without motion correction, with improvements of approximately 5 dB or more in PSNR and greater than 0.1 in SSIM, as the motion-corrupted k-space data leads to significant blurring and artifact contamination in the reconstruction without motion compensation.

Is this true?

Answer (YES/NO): YES